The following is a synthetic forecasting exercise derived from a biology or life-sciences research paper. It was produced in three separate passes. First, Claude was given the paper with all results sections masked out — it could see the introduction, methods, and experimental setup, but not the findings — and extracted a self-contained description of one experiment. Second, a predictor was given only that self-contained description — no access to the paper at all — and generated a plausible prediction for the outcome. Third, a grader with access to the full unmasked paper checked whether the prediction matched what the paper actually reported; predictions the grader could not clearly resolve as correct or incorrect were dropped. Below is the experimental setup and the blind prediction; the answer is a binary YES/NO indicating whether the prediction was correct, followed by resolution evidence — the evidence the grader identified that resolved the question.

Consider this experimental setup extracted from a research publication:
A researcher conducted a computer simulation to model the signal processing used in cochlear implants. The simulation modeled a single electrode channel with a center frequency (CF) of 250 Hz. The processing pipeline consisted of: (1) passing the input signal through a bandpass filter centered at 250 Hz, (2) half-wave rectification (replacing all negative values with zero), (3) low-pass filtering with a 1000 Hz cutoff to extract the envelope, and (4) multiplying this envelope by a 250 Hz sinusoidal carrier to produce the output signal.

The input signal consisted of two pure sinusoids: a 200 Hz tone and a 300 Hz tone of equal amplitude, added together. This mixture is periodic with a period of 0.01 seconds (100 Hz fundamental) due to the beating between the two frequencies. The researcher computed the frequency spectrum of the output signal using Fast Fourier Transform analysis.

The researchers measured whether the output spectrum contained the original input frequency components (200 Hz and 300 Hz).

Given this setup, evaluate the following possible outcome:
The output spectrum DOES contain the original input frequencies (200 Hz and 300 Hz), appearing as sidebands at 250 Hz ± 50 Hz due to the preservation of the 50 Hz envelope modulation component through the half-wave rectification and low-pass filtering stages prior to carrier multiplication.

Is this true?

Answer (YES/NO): NO